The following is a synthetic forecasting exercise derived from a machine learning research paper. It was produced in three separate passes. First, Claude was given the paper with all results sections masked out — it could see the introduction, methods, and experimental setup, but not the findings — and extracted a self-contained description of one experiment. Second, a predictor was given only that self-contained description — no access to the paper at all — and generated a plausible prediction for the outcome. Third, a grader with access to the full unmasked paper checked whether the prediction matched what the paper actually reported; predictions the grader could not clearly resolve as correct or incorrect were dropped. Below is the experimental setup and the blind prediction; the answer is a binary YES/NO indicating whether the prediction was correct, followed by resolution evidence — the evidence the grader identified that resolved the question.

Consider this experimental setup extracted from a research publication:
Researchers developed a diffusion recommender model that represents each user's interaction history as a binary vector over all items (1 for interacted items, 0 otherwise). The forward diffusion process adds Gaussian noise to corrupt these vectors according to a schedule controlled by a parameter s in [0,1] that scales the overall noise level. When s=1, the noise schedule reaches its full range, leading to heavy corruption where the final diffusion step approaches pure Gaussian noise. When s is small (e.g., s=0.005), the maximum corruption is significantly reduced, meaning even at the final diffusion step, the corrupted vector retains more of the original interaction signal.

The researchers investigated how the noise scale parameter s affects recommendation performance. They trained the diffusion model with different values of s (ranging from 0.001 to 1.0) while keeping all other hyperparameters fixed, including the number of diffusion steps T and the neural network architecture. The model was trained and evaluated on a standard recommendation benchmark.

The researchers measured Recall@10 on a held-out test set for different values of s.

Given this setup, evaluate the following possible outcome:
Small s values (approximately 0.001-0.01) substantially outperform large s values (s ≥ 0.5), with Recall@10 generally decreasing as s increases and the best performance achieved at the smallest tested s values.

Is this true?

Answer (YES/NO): NO